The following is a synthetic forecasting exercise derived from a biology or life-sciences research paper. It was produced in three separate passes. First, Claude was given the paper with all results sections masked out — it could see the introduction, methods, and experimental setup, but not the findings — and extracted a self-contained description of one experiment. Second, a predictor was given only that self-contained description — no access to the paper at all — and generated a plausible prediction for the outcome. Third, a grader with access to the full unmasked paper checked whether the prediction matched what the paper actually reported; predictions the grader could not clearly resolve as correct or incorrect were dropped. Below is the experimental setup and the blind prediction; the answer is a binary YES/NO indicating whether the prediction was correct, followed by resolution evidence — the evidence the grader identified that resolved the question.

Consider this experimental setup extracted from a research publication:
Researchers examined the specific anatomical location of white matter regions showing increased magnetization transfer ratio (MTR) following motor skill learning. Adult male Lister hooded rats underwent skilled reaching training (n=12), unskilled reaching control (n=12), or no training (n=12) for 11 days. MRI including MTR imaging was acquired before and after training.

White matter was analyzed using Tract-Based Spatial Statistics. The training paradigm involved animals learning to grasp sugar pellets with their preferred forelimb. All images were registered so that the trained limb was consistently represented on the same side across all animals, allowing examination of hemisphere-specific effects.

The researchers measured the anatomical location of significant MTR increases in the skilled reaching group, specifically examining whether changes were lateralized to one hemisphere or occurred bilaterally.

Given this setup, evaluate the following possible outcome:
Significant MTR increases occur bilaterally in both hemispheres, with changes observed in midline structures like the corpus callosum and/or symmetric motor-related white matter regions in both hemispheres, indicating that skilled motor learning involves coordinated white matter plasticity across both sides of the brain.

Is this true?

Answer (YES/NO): NO